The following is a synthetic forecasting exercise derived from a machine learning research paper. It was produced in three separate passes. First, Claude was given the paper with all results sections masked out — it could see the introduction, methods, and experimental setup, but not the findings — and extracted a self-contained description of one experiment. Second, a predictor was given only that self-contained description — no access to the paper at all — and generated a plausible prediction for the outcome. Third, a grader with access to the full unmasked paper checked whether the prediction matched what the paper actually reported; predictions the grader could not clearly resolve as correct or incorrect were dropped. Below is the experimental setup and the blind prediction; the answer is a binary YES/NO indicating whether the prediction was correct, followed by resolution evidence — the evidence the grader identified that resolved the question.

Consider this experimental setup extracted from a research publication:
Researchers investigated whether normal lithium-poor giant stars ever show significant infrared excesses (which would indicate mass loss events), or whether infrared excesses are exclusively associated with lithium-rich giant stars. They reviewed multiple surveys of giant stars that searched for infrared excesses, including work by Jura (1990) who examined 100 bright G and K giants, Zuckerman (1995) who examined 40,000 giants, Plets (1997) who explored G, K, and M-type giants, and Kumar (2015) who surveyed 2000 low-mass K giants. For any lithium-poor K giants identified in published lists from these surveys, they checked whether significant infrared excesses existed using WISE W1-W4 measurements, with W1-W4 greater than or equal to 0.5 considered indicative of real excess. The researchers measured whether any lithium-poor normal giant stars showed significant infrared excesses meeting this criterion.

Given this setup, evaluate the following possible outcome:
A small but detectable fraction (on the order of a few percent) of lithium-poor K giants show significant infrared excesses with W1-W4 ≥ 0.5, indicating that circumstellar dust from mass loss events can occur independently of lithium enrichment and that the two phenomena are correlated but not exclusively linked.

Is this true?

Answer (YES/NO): NO